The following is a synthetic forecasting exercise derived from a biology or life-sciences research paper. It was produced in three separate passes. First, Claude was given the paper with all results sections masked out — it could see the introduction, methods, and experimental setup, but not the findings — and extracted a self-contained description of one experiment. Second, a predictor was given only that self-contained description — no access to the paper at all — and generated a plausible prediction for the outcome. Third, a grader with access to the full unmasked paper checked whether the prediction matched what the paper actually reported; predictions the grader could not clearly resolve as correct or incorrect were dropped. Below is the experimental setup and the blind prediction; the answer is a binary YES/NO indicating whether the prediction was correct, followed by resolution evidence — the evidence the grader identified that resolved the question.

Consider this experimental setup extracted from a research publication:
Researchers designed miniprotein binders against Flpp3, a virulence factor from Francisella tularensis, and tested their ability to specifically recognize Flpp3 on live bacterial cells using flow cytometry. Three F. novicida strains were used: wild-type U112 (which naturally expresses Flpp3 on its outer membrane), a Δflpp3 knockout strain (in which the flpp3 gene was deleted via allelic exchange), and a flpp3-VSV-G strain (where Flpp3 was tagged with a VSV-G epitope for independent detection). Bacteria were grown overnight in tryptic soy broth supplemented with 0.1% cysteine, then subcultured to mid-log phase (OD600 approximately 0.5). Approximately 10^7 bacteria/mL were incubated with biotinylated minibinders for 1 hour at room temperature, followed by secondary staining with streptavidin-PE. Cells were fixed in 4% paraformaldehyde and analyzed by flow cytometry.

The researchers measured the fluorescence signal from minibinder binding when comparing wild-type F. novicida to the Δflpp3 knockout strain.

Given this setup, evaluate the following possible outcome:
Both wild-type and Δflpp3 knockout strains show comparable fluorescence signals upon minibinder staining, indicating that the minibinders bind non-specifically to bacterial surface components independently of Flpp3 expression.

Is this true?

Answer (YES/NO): NO